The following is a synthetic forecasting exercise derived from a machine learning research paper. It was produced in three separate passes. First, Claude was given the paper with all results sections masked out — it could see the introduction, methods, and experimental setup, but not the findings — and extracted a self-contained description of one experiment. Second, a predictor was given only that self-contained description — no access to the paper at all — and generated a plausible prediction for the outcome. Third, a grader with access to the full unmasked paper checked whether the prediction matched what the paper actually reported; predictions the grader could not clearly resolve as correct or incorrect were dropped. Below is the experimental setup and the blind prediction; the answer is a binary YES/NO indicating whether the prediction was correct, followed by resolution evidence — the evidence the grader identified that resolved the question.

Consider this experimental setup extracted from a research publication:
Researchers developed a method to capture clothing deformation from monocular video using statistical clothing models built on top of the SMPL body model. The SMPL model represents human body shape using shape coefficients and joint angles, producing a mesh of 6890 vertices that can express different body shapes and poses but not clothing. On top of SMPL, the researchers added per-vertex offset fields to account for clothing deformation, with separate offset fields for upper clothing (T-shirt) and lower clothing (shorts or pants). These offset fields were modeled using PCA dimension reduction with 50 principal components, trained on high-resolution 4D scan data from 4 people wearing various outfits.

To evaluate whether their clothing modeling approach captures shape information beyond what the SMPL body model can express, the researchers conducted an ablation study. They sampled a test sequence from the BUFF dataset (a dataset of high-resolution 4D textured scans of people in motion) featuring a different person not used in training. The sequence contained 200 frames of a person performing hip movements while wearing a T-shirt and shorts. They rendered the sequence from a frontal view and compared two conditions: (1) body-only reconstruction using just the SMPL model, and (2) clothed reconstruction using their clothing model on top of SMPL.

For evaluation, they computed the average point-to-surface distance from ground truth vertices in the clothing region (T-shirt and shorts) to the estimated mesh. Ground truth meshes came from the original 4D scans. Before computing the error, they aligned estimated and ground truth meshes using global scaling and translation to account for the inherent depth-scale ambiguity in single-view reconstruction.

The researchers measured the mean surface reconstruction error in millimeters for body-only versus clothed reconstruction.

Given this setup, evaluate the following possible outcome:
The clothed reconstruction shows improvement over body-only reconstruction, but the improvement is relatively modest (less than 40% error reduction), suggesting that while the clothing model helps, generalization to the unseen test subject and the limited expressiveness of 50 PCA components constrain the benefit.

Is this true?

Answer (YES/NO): YES